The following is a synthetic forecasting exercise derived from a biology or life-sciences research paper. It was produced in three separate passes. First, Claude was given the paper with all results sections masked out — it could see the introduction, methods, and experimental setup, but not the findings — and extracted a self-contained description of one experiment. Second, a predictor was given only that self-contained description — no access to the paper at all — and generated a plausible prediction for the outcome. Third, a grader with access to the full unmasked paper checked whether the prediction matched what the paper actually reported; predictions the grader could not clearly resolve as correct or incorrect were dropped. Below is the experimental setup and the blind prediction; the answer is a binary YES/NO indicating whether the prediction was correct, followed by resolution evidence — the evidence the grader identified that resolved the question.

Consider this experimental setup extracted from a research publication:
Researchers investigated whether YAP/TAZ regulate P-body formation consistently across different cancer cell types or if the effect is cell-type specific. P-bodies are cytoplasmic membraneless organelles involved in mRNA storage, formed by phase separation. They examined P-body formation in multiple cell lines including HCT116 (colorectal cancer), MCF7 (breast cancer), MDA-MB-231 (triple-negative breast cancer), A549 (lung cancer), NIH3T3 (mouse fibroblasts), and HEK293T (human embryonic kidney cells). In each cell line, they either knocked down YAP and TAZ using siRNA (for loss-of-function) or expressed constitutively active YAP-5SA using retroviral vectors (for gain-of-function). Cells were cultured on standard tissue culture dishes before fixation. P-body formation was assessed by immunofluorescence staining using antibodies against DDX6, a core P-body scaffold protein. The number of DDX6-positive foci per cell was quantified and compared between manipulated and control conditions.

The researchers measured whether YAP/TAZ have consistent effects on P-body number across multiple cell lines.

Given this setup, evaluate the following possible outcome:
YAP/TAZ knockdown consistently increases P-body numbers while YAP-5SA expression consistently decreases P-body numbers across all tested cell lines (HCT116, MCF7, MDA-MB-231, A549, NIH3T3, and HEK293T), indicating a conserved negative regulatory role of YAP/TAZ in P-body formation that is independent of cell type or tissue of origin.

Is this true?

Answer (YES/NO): NO